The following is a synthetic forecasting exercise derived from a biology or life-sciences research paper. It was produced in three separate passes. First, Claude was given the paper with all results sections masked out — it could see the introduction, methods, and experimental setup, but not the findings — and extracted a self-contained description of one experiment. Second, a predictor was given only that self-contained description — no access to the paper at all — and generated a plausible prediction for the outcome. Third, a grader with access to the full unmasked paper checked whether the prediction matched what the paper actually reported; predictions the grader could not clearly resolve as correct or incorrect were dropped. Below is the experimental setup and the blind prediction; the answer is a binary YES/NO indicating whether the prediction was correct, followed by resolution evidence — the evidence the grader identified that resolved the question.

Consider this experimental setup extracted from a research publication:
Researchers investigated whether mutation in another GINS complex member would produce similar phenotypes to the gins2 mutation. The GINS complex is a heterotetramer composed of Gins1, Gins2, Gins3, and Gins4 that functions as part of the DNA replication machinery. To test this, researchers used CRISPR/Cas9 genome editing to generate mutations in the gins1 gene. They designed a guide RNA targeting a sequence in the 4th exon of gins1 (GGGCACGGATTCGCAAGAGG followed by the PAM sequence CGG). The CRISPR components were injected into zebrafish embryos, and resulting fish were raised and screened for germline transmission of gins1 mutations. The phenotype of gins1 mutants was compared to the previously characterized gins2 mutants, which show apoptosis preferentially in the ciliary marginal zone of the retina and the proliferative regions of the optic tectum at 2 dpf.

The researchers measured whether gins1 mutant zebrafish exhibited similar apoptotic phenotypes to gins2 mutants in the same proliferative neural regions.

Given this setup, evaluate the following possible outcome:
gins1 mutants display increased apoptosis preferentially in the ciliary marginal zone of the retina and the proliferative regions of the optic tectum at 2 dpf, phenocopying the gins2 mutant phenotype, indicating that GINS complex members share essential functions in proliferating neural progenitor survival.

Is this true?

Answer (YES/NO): YES